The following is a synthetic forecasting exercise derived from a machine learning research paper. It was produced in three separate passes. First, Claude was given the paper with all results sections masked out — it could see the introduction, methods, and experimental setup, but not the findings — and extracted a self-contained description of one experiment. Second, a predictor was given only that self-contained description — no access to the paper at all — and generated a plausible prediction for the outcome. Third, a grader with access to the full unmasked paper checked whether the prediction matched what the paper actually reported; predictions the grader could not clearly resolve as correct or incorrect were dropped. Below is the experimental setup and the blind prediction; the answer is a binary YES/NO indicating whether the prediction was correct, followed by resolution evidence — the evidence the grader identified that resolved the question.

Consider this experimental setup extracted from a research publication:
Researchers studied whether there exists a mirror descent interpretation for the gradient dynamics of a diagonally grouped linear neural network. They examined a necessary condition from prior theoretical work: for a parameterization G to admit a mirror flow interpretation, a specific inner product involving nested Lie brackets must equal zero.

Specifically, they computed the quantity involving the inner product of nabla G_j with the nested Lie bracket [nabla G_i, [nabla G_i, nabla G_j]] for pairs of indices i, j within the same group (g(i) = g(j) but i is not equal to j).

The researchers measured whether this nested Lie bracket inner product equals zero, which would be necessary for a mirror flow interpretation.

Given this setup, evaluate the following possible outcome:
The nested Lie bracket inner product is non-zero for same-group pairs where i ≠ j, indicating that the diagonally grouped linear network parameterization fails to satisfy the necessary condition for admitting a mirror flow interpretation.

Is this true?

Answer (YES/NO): YES